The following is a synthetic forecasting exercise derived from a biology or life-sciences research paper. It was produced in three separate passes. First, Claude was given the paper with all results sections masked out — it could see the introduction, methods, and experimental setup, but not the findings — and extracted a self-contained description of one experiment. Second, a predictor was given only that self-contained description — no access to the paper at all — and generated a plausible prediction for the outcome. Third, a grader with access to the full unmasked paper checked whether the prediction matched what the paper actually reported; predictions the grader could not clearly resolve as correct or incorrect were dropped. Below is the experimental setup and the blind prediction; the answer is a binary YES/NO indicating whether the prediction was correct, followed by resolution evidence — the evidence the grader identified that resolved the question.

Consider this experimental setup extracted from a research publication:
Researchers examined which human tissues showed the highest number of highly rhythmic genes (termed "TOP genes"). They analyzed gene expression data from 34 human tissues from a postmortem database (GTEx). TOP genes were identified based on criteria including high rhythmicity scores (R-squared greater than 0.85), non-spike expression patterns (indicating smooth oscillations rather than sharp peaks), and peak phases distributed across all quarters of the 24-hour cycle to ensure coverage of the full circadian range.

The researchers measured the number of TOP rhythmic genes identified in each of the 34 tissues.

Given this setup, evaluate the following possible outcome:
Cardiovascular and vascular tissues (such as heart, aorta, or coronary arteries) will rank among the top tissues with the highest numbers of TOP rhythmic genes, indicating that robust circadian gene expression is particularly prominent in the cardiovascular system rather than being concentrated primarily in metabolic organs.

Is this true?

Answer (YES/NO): YES